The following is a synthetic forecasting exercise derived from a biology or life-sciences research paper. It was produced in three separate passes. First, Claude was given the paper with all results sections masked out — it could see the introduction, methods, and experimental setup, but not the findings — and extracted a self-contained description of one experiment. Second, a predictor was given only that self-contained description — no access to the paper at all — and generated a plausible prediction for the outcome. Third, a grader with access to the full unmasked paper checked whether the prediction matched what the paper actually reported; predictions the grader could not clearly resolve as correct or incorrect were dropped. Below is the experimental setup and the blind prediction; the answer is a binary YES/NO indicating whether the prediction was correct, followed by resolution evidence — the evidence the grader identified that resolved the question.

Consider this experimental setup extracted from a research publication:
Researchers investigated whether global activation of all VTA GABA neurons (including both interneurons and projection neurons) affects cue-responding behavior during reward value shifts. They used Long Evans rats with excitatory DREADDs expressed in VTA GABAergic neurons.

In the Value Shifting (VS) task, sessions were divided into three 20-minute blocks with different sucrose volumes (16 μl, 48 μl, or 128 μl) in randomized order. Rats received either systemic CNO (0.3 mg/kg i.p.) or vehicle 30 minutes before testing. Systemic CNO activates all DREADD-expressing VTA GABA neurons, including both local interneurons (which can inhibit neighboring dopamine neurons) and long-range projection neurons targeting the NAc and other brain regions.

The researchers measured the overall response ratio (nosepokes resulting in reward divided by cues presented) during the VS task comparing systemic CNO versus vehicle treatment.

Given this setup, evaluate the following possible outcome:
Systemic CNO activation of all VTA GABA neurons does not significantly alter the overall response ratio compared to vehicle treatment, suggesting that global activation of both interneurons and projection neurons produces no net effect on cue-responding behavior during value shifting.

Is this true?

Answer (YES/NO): NO